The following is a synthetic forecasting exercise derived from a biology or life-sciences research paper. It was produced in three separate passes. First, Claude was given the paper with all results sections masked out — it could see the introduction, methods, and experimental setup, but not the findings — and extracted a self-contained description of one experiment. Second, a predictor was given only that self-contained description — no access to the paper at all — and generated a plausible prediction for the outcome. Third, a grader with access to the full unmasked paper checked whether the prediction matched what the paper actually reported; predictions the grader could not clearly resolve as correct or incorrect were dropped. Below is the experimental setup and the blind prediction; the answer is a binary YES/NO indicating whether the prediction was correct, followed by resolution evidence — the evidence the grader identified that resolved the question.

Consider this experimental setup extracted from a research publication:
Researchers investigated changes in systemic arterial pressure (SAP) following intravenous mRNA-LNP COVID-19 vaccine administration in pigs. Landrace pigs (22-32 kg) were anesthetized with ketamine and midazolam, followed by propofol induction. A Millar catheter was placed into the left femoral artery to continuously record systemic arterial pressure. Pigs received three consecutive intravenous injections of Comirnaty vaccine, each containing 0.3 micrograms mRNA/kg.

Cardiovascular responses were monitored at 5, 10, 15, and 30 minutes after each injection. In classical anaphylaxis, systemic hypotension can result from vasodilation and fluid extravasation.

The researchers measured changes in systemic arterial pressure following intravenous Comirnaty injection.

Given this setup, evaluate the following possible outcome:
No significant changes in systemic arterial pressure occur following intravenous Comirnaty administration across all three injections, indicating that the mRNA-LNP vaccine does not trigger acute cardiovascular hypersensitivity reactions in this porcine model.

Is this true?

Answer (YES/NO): NO